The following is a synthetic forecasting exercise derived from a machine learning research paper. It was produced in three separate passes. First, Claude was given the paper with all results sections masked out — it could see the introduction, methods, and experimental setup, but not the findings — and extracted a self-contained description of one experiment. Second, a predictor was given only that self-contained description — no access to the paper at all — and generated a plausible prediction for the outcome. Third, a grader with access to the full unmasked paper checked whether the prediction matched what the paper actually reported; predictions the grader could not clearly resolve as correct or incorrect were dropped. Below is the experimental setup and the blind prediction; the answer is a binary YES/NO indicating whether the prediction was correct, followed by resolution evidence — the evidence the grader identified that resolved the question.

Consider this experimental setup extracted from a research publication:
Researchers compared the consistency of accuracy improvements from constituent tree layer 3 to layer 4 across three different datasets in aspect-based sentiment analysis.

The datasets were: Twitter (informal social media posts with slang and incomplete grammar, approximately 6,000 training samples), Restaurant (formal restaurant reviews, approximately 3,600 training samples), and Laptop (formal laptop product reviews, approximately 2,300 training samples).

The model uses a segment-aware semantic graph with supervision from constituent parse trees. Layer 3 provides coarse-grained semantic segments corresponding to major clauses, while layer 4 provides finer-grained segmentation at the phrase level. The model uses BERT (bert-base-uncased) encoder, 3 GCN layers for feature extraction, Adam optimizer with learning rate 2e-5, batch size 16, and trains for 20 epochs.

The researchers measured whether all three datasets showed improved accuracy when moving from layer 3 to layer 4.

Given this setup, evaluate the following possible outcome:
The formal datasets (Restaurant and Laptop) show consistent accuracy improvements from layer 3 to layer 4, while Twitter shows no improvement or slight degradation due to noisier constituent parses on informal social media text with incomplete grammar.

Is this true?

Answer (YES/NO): NO